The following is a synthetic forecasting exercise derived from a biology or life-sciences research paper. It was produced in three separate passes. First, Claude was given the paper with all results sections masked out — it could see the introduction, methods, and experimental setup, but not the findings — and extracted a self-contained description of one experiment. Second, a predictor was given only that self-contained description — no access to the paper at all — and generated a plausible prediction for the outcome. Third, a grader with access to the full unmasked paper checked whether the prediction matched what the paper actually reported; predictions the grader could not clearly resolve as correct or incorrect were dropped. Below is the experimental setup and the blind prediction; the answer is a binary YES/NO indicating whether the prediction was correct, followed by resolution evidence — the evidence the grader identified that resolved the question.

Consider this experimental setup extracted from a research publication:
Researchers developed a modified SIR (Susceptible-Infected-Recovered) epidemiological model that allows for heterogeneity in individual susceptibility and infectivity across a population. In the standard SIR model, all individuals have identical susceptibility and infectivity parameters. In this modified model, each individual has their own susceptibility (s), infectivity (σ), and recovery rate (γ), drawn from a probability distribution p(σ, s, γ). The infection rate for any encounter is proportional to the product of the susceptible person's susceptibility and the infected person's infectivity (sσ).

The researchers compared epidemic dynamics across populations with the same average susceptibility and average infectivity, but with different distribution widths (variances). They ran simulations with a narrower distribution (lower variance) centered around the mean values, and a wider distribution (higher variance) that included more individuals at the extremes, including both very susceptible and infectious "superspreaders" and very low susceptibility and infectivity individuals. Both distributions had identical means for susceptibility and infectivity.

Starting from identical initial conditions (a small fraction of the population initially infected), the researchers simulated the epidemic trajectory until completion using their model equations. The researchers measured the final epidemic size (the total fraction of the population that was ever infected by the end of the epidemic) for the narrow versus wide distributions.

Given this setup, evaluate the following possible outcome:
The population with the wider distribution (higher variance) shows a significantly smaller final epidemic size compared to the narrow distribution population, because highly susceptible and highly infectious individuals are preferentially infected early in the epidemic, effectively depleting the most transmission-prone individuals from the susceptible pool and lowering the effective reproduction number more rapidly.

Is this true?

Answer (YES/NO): YES